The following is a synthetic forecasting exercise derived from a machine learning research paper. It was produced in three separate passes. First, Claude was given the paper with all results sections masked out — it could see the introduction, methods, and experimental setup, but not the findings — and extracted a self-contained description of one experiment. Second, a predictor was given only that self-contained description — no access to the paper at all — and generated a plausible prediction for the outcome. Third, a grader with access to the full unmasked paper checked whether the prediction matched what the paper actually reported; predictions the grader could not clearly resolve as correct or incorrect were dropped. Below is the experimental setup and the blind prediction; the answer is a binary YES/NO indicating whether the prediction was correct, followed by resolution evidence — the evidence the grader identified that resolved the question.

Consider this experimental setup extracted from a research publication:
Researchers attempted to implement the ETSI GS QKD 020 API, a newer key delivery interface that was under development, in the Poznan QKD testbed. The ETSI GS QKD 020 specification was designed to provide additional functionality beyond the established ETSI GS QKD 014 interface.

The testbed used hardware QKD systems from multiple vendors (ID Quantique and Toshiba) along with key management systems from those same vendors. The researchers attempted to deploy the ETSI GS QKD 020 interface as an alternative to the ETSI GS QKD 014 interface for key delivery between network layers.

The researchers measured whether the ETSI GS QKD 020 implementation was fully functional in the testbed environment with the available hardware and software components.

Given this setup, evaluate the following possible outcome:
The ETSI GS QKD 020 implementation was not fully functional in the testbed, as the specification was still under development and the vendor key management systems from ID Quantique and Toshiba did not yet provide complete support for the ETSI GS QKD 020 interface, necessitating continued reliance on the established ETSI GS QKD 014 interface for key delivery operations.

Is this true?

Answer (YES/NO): NO